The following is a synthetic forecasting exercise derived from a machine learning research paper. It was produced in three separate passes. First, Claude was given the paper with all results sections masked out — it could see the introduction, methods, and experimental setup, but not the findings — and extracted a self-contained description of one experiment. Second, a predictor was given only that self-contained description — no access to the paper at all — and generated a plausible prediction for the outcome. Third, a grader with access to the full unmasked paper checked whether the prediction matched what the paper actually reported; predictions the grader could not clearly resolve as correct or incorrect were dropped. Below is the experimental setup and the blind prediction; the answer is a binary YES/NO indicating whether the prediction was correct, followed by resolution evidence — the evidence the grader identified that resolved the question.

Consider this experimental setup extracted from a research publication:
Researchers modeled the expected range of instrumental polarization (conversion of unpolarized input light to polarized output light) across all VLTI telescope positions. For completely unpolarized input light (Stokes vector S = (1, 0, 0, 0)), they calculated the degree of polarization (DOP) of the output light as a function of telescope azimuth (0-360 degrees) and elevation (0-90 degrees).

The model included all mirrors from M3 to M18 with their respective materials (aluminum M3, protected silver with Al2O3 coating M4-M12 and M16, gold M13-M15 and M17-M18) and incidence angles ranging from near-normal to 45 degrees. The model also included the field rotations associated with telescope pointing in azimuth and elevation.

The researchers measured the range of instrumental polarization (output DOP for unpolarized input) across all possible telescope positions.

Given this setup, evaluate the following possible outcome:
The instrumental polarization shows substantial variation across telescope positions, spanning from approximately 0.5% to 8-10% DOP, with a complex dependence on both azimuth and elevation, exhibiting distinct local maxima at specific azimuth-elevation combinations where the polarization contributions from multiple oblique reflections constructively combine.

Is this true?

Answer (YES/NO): NO